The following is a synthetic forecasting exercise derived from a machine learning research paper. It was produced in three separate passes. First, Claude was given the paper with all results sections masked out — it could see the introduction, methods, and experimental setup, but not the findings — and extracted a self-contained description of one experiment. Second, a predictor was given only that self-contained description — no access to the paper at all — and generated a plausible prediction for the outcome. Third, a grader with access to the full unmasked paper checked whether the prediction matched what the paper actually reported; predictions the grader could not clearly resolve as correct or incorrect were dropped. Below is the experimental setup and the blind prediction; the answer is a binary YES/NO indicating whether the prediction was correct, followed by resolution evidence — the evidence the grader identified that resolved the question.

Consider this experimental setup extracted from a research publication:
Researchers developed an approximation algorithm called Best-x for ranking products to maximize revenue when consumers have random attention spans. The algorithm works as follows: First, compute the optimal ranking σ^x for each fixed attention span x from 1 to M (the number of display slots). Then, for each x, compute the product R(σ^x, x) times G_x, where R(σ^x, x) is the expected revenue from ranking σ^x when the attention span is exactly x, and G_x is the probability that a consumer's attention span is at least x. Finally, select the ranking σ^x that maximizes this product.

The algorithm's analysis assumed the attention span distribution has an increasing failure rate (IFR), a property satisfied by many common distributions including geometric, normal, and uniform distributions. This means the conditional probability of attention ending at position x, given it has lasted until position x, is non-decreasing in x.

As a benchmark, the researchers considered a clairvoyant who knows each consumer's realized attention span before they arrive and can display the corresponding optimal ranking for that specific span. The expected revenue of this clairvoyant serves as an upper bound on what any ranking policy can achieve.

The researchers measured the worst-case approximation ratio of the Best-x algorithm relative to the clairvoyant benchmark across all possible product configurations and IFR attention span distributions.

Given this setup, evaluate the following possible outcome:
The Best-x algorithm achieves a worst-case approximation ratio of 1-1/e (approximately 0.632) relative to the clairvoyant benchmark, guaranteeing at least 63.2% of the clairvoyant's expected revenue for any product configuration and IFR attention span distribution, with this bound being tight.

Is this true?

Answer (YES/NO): NO